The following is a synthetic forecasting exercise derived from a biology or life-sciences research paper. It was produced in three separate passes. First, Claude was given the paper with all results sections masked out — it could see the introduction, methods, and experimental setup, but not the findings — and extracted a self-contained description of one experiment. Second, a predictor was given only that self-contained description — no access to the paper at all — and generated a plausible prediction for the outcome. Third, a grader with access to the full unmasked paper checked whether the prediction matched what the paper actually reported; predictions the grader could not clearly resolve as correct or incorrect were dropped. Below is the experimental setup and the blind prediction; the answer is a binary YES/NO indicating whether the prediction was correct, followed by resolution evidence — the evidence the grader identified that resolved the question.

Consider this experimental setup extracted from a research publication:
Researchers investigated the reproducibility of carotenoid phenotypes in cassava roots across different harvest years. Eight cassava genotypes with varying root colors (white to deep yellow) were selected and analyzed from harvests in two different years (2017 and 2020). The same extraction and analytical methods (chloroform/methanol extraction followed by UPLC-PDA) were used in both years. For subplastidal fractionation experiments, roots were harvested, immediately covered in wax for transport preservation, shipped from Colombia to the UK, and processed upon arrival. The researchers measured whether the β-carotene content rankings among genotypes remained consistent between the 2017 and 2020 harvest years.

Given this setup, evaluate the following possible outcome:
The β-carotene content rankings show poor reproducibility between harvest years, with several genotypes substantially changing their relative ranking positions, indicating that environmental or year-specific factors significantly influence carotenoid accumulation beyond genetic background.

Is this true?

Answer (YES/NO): NO